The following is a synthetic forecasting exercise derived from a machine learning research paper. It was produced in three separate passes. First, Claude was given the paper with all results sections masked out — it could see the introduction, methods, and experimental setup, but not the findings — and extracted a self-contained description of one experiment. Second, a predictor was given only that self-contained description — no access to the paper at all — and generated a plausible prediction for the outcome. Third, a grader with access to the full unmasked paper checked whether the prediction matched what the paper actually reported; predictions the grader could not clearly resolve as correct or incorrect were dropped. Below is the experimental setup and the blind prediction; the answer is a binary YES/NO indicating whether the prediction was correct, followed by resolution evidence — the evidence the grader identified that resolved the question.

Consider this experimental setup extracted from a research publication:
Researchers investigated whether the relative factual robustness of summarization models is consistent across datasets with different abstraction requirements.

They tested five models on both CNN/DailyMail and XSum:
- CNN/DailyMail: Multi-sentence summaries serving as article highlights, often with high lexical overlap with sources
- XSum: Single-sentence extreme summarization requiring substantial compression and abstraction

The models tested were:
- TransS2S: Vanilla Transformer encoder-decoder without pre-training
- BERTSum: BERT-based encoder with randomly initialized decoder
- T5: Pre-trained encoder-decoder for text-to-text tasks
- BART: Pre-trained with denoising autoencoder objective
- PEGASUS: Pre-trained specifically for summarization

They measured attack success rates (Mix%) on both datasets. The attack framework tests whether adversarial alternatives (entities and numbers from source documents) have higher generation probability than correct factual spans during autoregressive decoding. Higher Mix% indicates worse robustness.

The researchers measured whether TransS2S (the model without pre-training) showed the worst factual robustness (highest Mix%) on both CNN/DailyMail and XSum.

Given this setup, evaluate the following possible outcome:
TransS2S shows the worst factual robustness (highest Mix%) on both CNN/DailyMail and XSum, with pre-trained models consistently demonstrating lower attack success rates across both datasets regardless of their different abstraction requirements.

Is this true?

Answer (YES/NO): YES